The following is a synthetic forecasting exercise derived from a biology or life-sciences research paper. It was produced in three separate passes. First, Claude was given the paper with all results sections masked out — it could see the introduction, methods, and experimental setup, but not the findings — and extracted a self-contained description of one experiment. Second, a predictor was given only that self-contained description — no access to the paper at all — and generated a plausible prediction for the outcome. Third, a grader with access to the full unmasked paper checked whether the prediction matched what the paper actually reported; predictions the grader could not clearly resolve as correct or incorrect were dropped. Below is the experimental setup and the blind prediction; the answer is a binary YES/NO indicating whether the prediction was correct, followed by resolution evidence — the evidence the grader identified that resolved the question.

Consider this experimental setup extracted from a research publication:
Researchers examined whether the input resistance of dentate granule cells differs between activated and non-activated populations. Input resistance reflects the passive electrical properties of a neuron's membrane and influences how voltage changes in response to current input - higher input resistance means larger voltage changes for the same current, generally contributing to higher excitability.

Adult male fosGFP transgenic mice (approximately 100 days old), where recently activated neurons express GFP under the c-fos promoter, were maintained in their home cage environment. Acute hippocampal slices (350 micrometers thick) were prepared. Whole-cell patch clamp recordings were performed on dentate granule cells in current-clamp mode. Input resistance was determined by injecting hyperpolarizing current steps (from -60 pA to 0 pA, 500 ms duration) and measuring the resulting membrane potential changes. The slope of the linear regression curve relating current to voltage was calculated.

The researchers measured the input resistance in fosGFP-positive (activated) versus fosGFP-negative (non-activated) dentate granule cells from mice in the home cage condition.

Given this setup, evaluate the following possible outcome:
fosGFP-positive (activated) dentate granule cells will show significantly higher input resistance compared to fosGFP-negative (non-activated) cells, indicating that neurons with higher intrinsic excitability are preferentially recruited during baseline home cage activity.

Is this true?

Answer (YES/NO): NO